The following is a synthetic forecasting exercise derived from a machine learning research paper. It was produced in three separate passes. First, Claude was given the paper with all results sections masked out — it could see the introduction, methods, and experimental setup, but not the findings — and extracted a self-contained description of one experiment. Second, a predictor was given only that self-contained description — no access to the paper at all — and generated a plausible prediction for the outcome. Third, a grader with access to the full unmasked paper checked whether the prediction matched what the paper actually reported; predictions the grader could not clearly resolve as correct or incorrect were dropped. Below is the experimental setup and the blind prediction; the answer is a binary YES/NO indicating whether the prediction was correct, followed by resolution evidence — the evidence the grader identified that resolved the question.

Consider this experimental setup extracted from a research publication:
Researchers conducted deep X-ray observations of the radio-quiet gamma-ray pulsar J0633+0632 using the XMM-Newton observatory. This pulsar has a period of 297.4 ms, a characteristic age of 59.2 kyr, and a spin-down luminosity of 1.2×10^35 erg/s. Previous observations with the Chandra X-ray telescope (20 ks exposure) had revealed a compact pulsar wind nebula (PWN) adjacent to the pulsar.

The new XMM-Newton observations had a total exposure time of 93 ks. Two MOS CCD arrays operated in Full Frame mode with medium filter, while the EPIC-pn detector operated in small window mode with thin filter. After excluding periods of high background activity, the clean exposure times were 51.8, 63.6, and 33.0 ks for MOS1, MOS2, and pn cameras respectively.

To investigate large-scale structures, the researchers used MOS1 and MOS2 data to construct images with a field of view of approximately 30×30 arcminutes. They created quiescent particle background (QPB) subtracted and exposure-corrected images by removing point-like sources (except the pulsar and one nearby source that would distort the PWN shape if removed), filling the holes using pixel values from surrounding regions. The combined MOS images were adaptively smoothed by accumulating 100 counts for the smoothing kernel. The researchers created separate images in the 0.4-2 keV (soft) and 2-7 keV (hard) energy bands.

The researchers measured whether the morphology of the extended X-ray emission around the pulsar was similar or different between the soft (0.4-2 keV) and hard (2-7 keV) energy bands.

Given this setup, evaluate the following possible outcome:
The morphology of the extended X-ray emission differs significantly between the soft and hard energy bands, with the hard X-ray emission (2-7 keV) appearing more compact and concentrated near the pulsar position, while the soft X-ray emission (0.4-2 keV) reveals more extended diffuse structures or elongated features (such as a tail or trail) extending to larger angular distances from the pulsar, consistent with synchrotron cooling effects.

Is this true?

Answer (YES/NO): NO